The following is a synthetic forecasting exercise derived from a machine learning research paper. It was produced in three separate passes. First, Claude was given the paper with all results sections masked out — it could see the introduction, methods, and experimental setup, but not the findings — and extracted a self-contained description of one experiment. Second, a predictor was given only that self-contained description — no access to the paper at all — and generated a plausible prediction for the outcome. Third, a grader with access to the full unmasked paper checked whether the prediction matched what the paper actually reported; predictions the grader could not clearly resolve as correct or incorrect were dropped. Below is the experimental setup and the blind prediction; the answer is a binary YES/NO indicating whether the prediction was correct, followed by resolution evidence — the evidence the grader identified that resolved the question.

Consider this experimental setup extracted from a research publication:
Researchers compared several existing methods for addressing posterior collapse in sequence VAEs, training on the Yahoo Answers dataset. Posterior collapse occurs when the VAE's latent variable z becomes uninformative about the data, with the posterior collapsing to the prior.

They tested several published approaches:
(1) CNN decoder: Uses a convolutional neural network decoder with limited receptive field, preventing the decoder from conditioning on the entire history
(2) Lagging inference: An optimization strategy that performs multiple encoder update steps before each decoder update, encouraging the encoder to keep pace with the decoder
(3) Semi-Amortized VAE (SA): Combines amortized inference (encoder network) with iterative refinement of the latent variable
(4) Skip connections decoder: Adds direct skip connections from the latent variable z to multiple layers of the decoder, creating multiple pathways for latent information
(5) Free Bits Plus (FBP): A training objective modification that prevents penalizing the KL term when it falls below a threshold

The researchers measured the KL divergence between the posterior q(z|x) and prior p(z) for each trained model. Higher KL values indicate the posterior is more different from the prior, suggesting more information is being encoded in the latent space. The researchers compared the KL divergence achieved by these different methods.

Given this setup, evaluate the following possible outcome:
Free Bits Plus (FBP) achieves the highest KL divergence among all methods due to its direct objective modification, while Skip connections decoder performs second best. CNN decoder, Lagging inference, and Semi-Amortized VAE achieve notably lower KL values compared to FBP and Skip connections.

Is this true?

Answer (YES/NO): NO